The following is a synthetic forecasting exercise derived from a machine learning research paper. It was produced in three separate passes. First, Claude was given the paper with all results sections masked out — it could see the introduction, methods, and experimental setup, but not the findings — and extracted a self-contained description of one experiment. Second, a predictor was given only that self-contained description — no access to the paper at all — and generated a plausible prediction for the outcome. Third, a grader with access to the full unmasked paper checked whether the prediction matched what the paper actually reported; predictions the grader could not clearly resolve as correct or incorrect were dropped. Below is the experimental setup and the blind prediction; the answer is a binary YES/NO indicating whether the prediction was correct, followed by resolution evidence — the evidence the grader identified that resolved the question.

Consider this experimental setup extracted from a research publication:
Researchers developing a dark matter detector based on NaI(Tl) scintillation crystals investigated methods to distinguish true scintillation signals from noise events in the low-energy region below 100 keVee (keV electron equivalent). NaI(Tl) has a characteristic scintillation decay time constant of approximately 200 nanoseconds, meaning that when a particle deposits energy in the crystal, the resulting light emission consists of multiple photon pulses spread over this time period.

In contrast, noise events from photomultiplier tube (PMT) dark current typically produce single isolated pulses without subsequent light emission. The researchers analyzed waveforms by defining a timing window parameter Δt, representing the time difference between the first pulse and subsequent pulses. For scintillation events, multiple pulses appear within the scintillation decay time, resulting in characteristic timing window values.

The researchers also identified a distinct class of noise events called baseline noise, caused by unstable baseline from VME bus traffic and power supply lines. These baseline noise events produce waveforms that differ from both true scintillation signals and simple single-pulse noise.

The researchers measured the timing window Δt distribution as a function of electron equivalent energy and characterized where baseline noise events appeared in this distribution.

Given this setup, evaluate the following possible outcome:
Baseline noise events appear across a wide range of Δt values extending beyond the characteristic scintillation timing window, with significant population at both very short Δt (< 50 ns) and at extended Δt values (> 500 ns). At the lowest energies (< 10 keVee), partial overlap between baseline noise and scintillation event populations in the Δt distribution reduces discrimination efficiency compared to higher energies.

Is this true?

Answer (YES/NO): NO